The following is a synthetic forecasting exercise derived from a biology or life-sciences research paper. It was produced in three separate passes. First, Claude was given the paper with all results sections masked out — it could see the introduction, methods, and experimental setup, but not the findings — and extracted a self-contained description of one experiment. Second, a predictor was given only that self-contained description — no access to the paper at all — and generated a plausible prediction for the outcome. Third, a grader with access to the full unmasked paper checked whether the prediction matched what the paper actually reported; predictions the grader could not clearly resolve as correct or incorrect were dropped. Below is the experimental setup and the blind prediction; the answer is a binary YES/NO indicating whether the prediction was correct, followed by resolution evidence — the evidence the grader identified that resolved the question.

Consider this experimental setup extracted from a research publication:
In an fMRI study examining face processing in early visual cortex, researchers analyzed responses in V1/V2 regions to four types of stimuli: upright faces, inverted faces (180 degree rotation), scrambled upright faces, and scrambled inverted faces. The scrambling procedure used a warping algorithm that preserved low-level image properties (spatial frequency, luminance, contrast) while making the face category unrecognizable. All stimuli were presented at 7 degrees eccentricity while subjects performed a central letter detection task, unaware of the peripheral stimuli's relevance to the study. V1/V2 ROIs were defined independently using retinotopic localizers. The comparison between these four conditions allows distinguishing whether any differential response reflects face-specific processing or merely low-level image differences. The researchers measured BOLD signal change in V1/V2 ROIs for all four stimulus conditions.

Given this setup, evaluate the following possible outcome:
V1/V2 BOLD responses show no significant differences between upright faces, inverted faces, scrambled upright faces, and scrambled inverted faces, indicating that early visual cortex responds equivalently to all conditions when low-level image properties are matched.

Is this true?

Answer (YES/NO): NO